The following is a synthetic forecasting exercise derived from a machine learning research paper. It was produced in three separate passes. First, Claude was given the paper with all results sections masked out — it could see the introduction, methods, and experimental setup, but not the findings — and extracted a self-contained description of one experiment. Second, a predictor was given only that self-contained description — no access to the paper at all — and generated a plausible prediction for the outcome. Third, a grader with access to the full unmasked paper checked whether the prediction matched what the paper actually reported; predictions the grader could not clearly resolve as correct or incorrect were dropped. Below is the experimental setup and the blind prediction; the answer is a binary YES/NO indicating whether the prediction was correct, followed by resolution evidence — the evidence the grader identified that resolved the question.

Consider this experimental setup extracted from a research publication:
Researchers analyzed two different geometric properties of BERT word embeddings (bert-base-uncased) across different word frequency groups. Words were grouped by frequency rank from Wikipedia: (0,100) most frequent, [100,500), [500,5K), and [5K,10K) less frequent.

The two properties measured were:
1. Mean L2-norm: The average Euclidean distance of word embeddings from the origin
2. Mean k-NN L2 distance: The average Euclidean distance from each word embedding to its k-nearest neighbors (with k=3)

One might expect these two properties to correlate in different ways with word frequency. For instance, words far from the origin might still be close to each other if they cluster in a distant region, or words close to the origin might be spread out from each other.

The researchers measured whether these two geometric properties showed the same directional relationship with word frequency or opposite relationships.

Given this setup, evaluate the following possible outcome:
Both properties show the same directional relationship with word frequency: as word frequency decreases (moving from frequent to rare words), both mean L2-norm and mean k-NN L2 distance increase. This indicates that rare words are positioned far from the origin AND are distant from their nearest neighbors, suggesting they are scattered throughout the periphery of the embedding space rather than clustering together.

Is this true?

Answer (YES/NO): YES